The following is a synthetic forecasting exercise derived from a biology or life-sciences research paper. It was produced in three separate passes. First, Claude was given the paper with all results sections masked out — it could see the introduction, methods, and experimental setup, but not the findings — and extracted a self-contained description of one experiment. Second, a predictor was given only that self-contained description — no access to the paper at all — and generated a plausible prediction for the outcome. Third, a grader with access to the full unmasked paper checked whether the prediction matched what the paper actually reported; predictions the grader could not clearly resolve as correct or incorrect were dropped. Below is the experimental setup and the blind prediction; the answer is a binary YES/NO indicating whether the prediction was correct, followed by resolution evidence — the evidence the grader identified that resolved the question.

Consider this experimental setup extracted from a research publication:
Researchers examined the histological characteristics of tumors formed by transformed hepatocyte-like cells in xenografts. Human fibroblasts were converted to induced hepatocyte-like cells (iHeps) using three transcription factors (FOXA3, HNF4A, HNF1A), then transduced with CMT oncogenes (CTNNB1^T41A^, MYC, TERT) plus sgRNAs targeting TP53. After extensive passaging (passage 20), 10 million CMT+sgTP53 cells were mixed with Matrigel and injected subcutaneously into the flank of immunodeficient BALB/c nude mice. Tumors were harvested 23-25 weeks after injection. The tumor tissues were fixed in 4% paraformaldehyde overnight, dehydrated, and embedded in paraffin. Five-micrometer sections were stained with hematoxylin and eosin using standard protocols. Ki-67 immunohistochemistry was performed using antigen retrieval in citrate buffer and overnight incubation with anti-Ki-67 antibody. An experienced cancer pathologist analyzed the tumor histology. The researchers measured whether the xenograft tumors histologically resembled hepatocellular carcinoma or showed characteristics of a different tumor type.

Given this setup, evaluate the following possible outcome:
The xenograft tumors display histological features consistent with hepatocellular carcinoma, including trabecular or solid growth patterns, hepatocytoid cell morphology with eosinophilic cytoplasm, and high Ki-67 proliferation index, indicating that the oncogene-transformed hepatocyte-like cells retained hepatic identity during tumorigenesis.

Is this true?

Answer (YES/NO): NO